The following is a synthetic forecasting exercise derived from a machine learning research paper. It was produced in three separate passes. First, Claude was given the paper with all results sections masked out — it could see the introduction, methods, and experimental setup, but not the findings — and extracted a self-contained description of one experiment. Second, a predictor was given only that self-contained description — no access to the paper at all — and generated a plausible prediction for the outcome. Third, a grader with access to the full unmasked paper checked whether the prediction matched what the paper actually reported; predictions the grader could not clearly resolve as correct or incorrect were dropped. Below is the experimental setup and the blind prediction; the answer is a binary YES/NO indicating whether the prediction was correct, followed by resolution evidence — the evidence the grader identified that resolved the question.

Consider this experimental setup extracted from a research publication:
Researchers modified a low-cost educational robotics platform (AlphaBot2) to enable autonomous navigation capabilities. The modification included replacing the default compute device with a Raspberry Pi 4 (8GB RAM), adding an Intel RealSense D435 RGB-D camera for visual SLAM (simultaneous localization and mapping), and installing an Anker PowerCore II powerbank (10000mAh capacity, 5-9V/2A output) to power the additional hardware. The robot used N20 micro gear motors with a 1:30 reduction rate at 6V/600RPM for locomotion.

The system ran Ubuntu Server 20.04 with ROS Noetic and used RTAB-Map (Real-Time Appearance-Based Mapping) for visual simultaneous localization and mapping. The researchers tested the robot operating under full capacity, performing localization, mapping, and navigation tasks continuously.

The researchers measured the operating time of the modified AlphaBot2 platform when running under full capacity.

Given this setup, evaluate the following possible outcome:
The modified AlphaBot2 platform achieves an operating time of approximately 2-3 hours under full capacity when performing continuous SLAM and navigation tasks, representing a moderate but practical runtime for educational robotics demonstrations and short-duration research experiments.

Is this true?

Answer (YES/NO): NO